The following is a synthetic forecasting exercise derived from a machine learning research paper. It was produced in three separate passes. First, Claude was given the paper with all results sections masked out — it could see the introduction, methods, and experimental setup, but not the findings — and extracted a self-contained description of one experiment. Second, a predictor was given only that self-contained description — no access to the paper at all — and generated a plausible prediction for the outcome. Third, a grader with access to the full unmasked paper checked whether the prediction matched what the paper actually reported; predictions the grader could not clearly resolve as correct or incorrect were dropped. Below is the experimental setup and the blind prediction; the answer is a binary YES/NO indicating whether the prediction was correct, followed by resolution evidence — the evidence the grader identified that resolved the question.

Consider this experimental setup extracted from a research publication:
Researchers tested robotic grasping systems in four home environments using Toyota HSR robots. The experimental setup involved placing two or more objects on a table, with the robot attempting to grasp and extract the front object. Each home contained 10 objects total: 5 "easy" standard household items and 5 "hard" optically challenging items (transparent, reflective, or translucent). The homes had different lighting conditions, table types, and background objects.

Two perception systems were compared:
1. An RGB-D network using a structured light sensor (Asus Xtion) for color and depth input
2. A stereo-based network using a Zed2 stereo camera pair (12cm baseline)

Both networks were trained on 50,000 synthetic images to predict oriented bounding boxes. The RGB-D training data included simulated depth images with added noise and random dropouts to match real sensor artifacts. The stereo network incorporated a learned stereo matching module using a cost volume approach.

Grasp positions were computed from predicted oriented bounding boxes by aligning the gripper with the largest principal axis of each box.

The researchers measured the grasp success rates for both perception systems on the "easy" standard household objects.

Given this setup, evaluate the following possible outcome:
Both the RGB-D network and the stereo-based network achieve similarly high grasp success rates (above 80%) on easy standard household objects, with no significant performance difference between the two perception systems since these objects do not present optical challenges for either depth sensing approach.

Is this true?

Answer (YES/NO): YES